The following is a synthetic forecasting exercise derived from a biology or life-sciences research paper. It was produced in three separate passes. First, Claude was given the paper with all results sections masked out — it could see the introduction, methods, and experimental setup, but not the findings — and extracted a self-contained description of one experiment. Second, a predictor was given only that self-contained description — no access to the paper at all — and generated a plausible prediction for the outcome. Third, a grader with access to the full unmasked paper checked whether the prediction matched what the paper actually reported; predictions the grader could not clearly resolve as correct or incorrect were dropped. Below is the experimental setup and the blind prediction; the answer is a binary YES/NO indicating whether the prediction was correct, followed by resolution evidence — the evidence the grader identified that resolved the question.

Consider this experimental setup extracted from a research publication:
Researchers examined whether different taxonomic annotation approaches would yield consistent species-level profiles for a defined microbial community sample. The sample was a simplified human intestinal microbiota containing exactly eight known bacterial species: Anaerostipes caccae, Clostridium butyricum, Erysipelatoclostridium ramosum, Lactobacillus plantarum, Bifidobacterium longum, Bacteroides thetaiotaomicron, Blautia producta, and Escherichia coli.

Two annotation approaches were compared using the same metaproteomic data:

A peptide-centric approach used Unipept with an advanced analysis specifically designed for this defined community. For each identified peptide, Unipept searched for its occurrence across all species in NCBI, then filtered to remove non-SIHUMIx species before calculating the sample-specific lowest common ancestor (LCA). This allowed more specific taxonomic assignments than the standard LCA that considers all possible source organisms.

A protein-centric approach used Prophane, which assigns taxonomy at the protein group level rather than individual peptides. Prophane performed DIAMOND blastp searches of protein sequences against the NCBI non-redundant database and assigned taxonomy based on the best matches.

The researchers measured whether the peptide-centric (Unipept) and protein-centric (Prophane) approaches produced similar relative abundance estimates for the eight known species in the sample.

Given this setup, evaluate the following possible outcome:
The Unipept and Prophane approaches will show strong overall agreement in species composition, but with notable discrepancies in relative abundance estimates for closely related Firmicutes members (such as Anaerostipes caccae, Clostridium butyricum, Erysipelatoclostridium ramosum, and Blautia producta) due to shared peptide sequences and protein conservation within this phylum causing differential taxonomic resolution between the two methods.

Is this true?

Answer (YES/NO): NO